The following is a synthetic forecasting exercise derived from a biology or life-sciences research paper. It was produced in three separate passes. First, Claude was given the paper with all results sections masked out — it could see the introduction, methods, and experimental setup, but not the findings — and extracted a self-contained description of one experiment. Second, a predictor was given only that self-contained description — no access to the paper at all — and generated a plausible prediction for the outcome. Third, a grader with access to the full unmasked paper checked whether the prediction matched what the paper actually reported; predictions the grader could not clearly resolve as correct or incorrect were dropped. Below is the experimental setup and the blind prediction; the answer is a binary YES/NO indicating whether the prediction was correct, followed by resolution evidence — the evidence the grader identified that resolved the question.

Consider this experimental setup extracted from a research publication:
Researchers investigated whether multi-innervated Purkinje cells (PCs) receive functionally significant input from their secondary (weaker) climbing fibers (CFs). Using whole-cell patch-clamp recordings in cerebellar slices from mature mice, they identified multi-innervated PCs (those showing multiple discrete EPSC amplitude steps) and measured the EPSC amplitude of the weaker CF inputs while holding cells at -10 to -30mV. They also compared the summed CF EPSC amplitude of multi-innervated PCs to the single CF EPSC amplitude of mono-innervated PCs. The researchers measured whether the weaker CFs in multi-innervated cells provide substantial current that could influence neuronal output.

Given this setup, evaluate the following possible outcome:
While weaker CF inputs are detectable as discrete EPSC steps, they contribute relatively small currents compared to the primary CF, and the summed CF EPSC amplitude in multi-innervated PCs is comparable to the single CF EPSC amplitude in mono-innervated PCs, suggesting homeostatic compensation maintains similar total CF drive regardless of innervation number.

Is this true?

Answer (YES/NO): NO